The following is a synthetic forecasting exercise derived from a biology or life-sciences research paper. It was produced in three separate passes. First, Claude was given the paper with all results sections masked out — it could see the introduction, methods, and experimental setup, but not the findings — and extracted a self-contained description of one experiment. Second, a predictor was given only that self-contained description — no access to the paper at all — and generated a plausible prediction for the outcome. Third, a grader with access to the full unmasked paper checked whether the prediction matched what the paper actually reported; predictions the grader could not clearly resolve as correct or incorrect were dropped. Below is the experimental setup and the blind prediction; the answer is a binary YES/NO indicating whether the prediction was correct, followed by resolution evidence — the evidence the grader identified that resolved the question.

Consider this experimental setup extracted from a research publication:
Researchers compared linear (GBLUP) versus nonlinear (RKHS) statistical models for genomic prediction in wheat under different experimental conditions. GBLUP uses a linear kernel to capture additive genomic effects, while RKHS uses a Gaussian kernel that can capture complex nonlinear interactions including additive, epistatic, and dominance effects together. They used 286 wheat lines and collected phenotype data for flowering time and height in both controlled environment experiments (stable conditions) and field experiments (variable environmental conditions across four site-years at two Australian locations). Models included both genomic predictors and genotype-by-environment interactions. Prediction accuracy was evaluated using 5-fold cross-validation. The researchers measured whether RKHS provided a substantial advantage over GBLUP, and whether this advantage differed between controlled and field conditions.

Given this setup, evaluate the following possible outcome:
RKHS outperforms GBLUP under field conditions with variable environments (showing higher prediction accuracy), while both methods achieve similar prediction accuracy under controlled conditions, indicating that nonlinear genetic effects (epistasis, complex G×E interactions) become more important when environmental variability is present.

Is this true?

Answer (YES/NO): NO